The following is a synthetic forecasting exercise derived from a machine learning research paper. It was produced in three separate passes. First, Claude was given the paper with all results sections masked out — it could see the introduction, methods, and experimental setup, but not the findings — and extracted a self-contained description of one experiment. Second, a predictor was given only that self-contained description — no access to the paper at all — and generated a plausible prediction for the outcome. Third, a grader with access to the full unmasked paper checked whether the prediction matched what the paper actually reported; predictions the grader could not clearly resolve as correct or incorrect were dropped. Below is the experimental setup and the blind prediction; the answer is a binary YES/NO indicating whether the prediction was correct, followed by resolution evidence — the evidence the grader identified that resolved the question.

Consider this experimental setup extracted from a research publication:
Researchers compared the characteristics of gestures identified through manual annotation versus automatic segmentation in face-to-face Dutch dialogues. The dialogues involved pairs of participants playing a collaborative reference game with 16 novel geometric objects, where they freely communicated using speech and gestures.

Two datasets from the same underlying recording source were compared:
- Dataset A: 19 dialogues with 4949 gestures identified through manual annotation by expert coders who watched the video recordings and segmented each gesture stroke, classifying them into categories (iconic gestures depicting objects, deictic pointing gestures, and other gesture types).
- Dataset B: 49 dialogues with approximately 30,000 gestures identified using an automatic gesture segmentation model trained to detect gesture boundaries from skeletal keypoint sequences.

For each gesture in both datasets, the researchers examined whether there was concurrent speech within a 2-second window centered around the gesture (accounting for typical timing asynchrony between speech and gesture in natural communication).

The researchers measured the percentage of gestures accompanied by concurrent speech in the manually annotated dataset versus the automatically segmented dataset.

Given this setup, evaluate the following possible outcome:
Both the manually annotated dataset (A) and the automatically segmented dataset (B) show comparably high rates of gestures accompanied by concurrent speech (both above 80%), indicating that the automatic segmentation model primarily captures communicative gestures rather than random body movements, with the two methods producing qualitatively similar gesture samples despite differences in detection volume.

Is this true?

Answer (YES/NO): NO